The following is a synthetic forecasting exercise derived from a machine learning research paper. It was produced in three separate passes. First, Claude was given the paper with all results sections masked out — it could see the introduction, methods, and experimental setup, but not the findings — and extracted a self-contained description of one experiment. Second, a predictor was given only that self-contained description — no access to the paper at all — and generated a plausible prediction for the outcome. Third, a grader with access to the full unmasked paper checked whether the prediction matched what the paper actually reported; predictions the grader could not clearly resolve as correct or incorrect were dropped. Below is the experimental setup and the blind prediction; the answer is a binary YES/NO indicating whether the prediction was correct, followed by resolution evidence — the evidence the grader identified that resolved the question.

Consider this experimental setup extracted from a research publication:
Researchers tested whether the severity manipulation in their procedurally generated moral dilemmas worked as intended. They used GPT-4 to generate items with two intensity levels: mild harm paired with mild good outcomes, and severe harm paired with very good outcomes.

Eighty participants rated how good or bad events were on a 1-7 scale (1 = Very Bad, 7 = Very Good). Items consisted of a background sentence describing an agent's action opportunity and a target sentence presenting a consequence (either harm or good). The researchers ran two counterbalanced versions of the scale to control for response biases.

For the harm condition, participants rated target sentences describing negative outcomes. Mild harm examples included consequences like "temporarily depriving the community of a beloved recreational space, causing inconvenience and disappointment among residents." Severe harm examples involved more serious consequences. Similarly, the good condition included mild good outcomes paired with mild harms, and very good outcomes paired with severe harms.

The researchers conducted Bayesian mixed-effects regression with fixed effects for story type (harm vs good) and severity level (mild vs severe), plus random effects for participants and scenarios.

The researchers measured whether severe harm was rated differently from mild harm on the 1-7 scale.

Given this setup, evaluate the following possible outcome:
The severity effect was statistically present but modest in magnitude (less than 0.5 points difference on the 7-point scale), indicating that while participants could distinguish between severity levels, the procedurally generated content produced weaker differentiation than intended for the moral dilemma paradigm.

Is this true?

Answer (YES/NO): NO